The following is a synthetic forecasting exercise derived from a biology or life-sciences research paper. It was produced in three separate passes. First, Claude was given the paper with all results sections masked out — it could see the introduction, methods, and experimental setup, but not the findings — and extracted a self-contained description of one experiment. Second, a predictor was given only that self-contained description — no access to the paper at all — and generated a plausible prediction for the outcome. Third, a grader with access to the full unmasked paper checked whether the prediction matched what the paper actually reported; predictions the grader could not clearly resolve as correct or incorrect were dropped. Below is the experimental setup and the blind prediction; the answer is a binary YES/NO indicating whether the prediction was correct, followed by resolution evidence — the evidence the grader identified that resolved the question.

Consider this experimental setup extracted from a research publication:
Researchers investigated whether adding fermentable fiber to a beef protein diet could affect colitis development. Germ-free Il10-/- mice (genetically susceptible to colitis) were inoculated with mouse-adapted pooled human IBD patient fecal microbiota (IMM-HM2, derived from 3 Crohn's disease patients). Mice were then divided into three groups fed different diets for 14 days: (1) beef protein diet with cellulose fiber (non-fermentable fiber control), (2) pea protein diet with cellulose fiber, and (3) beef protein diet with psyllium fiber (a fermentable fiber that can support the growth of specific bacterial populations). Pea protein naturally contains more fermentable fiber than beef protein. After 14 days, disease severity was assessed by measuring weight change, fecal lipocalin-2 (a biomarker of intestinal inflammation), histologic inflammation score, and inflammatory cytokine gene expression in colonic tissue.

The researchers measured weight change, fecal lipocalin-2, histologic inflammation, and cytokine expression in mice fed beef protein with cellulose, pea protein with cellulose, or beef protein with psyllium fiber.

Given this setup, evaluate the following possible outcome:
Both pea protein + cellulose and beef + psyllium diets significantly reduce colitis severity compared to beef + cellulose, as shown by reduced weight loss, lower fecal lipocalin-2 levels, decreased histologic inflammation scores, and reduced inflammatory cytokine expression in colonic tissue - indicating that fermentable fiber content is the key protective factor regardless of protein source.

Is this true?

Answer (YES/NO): NO